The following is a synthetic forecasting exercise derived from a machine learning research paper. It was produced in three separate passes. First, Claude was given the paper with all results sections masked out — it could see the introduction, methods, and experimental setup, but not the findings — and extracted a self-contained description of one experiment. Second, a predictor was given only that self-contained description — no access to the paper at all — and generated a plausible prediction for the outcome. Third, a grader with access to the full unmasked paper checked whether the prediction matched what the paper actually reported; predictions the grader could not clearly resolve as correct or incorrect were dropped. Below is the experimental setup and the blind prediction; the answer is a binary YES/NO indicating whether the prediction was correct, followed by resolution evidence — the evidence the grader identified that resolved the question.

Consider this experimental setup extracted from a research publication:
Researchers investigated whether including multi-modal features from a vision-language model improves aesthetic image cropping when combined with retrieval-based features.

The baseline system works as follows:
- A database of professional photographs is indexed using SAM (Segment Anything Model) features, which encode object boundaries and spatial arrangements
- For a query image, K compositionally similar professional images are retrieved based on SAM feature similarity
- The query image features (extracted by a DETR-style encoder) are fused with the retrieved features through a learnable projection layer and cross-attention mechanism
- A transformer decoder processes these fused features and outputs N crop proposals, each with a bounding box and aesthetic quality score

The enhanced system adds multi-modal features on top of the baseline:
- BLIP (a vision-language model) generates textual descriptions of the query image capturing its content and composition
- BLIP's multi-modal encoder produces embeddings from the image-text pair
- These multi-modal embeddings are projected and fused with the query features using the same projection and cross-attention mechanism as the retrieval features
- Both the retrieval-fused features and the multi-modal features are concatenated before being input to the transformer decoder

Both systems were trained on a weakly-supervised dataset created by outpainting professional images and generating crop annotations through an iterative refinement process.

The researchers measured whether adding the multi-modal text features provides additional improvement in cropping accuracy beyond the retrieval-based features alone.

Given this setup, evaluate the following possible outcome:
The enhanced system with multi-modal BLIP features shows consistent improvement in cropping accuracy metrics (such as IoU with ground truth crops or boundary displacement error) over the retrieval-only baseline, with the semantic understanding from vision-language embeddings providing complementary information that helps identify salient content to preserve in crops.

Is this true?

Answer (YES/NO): NO